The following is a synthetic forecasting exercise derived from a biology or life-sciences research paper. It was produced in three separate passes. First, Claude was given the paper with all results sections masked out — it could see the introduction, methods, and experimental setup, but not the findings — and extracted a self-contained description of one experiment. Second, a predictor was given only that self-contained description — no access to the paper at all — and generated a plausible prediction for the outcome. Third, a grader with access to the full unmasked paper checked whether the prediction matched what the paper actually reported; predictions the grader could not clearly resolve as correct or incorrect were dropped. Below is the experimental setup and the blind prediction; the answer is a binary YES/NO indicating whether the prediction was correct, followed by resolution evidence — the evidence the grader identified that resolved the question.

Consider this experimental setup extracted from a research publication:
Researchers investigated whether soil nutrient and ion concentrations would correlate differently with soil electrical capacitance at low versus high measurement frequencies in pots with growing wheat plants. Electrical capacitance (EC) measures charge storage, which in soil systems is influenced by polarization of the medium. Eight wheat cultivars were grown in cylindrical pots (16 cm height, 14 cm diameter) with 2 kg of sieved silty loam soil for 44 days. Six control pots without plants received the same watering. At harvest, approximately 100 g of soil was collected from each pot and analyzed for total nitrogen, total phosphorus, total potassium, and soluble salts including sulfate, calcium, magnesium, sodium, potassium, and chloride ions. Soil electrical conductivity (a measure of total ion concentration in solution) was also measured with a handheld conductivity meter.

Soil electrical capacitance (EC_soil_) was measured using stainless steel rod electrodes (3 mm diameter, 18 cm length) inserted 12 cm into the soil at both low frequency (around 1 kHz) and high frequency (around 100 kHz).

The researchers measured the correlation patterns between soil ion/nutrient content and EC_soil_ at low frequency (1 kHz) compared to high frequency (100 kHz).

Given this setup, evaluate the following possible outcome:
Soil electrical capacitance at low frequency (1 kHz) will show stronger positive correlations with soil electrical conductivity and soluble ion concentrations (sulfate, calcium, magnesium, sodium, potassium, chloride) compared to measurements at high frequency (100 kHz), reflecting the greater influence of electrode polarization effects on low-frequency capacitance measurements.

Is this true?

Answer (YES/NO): NO